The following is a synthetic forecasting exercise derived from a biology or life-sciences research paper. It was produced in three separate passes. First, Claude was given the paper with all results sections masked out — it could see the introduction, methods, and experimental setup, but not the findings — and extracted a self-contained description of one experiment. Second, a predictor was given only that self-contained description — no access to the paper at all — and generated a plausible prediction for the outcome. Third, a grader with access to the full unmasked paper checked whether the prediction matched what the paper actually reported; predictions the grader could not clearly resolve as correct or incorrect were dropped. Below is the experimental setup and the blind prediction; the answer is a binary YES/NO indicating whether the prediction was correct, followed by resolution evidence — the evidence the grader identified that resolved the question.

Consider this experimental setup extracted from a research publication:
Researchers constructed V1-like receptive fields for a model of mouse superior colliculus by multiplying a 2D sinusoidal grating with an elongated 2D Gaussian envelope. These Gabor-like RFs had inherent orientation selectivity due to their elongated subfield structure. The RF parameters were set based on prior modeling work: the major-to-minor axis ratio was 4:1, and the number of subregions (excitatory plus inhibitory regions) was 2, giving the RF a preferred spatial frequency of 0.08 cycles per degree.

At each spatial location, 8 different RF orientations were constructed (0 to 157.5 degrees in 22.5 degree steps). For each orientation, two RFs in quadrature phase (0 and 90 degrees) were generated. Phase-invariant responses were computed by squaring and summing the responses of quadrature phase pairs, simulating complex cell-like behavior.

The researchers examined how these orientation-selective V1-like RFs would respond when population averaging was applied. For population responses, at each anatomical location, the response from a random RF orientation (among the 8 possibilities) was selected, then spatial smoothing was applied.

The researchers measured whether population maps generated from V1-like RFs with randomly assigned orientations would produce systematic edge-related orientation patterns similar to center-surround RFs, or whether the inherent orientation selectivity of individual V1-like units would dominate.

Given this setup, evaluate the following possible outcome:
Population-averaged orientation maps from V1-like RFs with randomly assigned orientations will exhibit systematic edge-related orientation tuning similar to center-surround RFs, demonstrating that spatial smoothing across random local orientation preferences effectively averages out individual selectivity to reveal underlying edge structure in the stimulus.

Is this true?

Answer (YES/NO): YES